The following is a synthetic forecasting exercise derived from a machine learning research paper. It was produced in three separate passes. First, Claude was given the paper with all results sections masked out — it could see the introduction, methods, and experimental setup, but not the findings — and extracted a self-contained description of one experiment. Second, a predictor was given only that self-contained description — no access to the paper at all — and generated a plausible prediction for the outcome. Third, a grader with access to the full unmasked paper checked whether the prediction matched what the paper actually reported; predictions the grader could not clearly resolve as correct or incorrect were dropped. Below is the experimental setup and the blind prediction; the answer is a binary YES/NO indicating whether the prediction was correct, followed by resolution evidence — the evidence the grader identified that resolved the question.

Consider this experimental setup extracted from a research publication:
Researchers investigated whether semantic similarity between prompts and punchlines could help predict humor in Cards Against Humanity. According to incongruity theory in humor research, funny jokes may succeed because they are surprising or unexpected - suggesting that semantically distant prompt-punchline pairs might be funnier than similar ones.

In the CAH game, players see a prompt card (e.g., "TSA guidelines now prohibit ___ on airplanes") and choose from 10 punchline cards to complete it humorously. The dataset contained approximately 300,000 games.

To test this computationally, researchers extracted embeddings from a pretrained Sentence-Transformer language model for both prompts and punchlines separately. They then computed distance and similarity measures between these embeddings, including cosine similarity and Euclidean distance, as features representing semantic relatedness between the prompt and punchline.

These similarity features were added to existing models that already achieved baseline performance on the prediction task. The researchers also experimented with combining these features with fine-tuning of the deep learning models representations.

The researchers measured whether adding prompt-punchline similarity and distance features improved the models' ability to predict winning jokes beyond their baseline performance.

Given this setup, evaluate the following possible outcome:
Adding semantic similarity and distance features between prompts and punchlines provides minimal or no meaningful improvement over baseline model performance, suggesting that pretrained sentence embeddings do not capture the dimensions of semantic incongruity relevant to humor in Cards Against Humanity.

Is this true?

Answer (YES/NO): YES